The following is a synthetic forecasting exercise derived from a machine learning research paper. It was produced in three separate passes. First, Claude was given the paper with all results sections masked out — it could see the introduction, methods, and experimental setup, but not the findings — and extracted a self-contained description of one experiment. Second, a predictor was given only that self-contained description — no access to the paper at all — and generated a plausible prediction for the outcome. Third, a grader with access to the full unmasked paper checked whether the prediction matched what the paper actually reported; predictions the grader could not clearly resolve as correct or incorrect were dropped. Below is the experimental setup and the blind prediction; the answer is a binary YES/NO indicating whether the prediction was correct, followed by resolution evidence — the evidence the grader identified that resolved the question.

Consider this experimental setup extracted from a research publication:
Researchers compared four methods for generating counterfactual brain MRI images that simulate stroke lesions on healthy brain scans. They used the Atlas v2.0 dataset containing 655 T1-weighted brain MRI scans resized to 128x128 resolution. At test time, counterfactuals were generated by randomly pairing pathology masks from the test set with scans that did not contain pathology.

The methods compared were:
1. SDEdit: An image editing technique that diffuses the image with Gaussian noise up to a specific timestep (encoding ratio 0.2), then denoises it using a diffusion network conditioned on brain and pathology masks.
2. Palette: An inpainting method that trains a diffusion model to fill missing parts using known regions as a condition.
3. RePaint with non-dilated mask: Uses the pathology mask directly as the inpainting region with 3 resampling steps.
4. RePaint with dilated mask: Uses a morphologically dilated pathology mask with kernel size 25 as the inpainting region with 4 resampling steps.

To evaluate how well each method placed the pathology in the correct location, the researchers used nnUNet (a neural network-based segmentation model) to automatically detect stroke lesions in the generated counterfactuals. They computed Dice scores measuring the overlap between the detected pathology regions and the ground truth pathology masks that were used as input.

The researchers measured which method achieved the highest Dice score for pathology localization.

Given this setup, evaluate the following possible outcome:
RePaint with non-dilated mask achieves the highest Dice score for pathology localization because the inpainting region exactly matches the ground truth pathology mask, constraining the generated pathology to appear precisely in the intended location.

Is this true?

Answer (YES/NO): NO